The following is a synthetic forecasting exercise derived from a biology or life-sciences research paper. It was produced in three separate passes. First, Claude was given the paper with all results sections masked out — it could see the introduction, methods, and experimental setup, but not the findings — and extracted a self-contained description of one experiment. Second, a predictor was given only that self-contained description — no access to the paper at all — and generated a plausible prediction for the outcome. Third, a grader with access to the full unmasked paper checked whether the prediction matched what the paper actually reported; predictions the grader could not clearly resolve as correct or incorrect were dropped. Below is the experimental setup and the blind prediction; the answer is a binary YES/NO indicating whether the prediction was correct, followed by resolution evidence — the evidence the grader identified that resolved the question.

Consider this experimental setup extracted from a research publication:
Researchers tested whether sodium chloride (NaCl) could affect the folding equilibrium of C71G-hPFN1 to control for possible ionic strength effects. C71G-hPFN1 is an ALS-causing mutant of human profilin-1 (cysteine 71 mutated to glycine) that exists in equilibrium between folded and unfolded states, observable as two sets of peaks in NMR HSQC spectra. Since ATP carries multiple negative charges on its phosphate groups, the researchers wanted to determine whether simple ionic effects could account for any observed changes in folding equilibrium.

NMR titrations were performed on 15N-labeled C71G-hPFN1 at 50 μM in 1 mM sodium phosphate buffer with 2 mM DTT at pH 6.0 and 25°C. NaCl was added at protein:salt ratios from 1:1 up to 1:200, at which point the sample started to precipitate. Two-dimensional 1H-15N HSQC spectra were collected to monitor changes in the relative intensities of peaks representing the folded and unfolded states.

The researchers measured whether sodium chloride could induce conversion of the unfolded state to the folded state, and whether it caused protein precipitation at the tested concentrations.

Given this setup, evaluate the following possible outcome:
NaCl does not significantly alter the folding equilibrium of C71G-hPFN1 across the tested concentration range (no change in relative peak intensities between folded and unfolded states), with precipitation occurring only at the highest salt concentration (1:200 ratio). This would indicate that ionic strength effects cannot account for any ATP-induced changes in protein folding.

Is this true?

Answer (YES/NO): YES